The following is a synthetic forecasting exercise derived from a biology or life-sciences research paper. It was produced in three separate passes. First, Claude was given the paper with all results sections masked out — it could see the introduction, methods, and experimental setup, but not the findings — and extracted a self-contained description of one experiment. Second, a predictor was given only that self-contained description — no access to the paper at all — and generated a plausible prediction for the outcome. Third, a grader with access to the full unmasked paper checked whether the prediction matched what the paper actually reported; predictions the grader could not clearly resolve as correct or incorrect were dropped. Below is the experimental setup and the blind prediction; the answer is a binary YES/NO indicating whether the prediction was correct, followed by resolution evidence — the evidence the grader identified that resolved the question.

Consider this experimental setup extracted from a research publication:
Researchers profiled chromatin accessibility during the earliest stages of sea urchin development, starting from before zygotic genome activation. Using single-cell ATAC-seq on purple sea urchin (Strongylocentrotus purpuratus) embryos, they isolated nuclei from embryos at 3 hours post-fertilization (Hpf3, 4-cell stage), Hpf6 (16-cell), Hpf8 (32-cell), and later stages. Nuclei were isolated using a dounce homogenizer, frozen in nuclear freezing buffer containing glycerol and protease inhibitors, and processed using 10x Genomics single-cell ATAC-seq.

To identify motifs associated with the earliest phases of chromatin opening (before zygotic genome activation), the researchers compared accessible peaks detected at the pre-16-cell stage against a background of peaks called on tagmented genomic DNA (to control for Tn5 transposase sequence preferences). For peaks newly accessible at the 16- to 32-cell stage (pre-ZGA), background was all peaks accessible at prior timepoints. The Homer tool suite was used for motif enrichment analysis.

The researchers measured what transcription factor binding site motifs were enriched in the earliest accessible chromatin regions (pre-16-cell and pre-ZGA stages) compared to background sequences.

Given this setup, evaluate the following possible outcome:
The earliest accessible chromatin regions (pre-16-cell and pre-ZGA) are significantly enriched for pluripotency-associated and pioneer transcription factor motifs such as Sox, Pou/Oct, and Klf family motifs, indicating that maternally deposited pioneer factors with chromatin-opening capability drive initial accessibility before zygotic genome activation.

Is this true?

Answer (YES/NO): NO